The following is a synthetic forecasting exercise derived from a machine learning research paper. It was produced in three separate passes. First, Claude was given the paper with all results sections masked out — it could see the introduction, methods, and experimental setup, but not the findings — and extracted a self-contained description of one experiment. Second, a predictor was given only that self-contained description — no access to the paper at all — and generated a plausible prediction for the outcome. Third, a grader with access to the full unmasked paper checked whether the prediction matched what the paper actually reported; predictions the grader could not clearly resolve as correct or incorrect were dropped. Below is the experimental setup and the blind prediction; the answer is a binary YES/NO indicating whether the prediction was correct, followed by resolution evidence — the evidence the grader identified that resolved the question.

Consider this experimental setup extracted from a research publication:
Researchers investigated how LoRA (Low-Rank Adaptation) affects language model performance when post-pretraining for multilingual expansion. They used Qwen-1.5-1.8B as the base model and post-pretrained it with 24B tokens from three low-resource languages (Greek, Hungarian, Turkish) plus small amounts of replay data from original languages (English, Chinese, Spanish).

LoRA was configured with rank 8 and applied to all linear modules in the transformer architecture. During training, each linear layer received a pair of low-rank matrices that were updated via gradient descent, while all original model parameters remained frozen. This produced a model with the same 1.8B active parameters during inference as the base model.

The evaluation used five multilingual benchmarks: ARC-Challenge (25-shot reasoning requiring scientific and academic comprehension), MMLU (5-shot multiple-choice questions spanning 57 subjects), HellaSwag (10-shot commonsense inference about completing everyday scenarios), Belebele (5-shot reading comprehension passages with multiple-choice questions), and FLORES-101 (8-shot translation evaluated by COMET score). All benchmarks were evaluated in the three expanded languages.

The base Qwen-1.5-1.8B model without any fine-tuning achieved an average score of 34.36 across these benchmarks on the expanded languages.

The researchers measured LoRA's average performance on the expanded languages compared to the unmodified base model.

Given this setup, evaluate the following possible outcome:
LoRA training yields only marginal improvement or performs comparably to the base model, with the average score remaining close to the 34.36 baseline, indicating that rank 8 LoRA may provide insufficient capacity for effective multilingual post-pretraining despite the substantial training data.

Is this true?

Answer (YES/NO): NO